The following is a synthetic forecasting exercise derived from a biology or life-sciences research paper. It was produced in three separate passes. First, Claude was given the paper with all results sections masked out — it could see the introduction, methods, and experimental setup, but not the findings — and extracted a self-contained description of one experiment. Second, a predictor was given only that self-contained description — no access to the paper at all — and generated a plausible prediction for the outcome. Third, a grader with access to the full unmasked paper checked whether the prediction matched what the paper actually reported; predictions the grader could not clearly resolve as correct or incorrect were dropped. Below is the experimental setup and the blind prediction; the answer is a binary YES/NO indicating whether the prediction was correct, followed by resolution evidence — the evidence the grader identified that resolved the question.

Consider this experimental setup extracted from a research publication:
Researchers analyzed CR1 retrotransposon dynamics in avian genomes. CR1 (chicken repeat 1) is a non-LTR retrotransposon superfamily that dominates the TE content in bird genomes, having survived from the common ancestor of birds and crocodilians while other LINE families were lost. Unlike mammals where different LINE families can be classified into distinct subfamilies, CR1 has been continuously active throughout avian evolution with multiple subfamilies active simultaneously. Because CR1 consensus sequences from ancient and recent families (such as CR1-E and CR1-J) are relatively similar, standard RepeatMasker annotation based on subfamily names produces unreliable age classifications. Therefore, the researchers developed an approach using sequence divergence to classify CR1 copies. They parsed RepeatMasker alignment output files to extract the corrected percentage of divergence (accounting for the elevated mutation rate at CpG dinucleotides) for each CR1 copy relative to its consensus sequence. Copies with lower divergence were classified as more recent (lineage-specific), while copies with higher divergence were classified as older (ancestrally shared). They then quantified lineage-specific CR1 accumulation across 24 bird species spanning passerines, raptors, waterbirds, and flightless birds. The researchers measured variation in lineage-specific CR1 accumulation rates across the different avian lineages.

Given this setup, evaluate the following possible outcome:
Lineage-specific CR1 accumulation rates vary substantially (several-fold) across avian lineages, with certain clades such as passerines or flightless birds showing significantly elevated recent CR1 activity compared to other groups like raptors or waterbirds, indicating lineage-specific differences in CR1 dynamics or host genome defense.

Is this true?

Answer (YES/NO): NO